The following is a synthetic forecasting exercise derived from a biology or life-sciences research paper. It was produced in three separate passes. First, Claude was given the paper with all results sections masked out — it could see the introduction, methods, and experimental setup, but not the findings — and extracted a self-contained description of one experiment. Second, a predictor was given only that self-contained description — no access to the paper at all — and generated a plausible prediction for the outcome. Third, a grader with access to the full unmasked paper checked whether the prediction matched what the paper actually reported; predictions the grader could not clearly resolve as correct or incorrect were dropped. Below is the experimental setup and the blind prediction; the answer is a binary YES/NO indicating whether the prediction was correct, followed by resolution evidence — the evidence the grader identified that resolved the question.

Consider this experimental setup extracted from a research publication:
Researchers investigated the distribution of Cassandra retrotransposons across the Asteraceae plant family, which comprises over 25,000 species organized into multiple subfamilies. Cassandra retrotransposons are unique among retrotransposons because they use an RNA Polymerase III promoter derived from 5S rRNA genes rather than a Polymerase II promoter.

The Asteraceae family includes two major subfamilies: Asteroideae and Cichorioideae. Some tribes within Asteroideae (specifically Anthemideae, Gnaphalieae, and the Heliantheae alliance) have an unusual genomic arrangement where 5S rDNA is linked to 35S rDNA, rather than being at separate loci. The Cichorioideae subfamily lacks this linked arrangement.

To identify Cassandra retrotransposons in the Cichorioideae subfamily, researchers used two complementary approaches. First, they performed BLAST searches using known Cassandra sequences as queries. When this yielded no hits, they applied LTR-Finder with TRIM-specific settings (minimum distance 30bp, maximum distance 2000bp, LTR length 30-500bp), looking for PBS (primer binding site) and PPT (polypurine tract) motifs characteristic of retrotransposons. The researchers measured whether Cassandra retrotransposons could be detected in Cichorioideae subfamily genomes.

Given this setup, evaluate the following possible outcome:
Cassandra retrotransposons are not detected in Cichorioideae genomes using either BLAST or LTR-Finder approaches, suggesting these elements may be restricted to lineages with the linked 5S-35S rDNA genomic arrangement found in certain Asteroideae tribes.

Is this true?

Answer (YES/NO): NO